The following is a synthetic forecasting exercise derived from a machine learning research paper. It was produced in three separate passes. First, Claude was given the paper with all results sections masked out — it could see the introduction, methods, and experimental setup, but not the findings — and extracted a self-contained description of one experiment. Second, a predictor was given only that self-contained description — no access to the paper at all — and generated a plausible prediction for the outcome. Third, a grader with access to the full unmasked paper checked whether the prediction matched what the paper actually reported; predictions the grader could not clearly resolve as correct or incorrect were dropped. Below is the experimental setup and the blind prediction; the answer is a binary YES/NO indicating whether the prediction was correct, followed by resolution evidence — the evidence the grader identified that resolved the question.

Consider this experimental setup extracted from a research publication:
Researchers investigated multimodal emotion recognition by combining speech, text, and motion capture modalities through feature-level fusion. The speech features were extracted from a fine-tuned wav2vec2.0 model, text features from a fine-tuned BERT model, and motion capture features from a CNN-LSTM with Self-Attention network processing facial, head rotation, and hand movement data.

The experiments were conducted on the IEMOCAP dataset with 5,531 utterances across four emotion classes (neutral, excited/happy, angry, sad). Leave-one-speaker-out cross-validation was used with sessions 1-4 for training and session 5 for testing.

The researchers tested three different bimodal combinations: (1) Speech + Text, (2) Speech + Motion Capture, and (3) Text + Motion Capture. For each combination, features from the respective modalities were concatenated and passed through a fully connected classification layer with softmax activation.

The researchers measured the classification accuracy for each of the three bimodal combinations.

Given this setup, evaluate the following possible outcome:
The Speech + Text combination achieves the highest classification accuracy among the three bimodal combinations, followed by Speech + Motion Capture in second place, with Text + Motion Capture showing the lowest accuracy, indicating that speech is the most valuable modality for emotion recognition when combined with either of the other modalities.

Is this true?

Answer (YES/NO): NO